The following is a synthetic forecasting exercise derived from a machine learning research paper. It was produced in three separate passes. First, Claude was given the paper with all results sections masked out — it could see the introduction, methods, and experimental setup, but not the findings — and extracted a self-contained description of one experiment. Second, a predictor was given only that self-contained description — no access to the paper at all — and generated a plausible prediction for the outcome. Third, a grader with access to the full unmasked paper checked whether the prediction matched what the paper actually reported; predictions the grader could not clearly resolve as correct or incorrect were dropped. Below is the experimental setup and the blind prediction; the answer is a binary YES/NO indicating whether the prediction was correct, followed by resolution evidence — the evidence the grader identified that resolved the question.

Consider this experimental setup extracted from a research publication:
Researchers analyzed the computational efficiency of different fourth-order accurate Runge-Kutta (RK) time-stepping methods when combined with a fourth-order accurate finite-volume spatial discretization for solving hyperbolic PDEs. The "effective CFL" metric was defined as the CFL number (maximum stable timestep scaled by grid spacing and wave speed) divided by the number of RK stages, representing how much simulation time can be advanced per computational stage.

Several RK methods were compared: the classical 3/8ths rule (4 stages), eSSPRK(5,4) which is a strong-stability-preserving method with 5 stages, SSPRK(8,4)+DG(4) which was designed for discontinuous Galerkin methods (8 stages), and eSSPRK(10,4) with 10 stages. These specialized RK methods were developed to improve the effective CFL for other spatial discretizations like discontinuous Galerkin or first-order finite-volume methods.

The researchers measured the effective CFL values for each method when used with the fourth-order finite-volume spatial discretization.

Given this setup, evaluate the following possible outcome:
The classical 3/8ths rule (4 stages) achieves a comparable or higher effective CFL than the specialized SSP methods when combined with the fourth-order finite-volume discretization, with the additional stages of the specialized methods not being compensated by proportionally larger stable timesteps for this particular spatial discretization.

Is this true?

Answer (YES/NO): YES